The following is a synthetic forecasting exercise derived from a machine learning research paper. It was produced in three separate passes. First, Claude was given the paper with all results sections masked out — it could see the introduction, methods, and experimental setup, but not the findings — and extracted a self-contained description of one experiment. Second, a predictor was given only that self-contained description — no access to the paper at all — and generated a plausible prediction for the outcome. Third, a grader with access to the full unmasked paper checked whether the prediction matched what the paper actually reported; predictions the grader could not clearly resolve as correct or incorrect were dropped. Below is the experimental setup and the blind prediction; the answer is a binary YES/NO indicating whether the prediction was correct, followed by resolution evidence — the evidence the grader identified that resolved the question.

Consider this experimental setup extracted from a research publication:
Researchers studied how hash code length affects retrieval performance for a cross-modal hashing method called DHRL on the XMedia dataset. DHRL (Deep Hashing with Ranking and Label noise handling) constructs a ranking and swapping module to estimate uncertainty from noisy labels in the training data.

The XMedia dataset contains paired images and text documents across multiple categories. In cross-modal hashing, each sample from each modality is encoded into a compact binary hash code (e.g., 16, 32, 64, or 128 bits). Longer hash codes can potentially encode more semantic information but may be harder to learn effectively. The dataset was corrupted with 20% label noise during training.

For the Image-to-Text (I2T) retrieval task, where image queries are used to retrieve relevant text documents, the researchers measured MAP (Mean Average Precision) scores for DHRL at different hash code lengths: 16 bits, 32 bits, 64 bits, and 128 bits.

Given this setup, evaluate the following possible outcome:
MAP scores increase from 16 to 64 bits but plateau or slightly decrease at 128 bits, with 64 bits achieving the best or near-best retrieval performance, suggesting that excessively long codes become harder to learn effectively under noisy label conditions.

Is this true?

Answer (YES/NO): NO